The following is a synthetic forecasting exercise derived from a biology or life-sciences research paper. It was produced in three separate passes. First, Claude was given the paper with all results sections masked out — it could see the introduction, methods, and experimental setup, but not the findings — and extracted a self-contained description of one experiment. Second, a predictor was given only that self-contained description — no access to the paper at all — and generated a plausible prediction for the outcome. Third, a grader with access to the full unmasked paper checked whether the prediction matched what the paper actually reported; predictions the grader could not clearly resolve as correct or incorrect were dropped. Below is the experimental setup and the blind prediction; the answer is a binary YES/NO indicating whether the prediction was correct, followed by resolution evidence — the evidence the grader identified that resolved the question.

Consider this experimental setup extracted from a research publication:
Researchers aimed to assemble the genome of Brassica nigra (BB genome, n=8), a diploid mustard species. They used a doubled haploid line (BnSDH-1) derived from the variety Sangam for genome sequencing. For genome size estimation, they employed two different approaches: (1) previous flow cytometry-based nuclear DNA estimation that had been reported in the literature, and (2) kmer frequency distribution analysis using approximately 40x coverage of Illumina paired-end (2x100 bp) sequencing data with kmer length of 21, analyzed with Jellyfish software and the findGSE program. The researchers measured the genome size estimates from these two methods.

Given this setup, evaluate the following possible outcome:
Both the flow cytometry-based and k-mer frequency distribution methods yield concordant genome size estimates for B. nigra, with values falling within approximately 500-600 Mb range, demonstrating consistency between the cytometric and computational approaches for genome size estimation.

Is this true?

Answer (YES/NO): NO